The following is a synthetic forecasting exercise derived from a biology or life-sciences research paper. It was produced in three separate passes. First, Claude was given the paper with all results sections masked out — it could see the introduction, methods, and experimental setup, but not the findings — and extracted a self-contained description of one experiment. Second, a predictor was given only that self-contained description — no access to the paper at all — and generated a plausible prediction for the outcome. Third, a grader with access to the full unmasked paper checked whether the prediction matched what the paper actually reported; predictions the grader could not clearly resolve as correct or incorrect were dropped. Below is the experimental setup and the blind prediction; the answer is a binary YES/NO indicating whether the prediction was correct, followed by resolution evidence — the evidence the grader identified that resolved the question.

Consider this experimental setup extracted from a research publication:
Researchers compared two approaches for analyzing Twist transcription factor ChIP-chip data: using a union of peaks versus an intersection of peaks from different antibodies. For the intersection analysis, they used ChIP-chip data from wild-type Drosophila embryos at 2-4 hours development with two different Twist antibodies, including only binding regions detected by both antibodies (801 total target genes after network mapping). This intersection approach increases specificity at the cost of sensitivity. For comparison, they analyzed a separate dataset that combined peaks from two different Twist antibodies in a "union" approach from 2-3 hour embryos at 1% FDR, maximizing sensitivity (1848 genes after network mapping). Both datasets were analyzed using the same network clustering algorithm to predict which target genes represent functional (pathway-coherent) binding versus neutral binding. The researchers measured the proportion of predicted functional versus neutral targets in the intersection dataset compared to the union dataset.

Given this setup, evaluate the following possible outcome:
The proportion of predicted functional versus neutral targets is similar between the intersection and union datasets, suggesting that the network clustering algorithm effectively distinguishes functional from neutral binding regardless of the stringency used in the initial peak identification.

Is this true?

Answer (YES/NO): YES